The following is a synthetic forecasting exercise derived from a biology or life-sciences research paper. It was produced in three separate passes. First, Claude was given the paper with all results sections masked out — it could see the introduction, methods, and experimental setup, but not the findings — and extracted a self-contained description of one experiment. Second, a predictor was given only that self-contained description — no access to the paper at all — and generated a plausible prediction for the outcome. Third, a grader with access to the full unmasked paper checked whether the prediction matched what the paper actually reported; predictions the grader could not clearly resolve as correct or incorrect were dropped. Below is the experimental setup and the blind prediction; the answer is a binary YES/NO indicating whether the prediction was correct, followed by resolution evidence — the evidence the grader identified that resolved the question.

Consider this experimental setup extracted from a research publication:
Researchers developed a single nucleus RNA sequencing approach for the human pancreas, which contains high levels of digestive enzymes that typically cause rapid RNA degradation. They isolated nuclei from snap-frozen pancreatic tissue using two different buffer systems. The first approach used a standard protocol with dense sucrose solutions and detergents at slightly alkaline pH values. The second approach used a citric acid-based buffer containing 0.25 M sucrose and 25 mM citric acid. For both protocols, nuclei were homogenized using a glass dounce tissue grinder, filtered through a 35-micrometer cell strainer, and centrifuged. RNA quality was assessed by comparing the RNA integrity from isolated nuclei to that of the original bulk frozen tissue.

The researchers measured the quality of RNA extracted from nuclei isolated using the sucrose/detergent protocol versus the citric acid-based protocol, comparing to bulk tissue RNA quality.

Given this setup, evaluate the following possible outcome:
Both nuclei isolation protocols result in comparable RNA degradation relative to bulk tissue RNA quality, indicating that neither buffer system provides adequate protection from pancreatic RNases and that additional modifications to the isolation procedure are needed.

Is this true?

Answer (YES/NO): NO